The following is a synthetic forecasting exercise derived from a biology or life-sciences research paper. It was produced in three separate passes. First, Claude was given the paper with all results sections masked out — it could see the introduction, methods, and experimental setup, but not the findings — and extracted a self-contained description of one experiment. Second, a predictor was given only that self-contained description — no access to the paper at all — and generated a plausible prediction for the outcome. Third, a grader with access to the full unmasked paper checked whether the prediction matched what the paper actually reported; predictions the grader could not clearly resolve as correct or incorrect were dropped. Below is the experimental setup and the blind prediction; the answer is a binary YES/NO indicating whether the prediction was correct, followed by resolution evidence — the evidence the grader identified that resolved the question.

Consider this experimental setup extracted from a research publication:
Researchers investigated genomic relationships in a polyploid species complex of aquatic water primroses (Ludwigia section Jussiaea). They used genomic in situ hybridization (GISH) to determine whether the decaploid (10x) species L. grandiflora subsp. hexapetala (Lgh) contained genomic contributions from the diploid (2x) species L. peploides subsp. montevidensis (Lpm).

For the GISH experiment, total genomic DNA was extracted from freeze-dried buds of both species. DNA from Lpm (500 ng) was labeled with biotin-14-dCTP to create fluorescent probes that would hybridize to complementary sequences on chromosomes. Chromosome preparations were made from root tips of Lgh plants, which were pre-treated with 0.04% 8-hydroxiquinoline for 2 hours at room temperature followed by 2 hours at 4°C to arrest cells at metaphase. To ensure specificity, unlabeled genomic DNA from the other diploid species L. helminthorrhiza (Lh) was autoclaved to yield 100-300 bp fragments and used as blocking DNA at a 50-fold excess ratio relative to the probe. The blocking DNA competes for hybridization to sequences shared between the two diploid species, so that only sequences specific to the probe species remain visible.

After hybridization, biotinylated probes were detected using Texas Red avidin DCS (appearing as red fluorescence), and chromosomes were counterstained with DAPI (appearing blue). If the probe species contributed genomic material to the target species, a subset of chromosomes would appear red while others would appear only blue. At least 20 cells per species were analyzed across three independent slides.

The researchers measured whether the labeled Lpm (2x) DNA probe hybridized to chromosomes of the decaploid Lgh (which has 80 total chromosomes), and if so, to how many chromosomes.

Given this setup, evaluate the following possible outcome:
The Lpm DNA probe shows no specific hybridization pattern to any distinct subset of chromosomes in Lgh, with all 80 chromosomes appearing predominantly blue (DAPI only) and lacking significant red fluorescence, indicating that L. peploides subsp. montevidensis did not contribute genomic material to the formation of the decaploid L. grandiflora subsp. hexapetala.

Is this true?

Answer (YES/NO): NO